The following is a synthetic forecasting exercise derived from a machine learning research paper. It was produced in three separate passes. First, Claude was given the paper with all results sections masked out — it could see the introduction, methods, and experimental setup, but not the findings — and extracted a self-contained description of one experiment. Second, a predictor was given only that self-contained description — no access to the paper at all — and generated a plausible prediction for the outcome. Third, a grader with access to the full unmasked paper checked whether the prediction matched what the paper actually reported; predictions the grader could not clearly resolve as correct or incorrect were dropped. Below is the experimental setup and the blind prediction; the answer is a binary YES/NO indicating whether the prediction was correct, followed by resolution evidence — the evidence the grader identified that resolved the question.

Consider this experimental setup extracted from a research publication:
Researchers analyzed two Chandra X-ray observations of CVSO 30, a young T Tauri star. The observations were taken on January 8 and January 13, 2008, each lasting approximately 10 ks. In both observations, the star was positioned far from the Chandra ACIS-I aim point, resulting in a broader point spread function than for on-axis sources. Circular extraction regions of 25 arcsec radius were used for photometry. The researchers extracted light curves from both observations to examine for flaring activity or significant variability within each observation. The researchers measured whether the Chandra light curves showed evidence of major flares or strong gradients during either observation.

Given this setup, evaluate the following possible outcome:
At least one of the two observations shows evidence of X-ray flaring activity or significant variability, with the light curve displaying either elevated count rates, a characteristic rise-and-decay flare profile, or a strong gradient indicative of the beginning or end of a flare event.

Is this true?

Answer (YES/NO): NO